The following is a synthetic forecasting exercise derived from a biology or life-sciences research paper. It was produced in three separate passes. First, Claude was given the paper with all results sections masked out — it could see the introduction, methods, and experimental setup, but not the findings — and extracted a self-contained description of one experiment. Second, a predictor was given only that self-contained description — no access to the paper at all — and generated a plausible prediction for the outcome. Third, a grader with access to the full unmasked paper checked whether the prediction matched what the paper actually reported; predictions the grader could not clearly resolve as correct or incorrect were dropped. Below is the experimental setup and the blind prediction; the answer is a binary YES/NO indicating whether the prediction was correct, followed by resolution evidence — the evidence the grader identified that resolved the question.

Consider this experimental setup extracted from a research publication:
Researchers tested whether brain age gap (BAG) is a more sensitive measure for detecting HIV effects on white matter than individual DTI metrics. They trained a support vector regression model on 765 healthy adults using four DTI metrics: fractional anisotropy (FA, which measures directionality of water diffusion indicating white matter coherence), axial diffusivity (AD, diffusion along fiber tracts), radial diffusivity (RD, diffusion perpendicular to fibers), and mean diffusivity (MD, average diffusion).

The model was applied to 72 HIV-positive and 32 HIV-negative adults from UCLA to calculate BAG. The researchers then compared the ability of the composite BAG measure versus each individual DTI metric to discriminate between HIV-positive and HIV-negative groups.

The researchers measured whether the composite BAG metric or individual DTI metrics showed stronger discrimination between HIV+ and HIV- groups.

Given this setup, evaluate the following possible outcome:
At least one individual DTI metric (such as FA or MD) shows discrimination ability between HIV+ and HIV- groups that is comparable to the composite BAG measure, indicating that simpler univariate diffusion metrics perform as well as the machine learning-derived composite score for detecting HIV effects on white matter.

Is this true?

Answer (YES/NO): NO